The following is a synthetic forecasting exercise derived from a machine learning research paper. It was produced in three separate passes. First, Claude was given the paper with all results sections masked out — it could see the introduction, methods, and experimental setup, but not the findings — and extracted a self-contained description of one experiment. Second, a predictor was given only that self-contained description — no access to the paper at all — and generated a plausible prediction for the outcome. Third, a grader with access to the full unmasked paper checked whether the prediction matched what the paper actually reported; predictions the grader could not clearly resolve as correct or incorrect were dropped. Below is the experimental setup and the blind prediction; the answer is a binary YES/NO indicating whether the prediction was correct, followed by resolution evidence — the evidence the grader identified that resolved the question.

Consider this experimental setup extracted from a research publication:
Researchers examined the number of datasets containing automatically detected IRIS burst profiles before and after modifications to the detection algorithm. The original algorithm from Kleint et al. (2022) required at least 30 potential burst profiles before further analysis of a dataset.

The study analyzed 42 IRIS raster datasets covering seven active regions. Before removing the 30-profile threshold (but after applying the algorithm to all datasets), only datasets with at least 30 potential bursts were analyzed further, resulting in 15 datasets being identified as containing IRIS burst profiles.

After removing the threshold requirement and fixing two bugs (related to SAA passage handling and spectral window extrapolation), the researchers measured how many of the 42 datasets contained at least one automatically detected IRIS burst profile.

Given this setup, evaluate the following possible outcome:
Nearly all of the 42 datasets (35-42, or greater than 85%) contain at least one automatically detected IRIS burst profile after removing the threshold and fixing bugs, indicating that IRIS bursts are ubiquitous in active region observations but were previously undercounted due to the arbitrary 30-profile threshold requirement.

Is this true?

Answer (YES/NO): NO